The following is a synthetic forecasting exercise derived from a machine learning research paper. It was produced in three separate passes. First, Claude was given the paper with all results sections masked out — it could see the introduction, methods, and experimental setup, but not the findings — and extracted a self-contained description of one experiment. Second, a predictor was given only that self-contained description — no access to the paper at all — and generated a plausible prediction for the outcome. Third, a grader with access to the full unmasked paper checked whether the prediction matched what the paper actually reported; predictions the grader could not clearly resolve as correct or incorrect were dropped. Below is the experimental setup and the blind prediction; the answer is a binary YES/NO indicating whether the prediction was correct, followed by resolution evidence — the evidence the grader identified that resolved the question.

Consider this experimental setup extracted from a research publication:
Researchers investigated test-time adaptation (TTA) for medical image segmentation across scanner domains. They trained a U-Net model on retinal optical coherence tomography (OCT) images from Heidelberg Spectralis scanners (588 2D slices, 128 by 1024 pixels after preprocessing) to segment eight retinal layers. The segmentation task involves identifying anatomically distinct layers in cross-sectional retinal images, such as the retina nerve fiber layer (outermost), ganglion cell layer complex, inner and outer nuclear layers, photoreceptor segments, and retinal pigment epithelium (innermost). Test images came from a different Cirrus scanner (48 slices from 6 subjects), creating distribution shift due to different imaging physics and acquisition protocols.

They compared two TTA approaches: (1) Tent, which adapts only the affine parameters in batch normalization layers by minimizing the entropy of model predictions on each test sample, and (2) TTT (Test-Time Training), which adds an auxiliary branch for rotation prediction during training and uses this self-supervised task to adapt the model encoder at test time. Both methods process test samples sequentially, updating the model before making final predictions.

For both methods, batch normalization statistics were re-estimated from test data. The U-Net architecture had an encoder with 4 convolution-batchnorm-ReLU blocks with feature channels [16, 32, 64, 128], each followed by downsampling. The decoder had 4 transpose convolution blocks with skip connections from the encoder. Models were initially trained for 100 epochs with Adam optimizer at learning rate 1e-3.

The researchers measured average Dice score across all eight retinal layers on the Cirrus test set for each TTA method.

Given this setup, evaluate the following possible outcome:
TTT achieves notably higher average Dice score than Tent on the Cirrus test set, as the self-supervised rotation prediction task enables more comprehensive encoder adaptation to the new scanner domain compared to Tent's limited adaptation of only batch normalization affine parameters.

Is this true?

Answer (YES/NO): NO